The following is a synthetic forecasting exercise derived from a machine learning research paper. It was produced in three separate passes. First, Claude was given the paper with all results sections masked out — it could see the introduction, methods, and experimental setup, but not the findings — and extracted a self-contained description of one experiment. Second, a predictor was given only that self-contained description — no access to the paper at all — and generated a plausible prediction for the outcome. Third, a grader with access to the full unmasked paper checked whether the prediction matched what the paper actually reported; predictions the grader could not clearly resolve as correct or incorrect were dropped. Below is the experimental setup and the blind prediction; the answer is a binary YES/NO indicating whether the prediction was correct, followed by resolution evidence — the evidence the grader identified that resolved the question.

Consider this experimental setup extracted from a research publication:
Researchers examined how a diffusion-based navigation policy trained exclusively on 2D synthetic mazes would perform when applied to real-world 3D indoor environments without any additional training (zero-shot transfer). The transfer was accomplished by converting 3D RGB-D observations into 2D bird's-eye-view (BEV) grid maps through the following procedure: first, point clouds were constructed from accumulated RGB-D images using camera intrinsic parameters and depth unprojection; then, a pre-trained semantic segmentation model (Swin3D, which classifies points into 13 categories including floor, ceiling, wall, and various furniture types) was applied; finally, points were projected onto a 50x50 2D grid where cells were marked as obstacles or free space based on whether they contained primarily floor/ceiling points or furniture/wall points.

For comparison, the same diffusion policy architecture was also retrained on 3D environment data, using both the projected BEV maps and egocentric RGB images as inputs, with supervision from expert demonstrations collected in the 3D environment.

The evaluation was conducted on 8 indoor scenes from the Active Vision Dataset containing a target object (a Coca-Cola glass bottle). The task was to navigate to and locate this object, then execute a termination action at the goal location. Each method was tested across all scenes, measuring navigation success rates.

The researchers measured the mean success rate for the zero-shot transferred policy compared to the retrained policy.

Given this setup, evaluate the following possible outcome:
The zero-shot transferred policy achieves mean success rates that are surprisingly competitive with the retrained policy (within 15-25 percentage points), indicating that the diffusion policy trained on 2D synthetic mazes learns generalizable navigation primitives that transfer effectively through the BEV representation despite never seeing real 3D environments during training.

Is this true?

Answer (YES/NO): NO